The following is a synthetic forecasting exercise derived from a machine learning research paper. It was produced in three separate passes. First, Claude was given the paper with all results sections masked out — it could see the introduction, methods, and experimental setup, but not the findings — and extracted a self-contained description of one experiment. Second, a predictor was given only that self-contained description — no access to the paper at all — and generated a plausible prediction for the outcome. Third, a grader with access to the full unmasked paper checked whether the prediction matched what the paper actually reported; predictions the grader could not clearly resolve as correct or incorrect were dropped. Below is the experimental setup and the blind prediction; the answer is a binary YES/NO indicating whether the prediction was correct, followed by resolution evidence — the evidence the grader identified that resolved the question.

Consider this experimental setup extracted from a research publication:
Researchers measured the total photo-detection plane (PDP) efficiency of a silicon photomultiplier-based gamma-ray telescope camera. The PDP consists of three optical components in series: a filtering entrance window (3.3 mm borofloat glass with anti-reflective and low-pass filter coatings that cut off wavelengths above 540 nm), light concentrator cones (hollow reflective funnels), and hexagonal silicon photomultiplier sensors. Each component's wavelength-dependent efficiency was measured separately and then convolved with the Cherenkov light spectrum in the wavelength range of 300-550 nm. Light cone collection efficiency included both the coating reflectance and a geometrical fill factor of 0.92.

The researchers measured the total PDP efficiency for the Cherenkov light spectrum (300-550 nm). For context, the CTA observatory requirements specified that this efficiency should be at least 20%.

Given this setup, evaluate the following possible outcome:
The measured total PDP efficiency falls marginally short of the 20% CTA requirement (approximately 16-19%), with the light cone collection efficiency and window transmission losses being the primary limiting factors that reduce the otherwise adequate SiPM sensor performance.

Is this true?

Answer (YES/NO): NO